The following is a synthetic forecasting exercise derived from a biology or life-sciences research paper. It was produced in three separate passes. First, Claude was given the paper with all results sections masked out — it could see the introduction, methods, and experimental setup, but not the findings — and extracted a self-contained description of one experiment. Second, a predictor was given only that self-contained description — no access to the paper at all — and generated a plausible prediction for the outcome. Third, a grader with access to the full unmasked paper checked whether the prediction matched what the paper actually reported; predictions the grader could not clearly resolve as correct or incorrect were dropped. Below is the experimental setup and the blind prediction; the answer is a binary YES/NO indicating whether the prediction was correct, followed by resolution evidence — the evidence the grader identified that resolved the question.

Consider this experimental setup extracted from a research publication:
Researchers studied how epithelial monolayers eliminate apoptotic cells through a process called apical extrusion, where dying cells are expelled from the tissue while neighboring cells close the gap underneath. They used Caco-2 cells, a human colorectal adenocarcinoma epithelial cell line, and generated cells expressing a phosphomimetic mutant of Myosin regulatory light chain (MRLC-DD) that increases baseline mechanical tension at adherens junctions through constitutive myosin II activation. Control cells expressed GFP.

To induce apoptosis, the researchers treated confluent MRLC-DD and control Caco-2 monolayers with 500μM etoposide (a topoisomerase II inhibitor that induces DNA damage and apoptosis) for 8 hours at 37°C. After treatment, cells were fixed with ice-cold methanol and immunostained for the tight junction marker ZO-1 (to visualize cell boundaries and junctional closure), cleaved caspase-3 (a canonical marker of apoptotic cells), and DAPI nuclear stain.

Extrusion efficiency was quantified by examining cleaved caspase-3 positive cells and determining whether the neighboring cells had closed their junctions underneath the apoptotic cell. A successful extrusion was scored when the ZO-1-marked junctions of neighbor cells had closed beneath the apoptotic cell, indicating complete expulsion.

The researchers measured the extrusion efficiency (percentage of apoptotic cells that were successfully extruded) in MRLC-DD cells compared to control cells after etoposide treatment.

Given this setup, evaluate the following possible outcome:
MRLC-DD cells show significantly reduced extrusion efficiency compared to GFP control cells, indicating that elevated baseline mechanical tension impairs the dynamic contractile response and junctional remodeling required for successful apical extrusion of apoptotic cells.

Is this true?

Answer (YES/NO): YES